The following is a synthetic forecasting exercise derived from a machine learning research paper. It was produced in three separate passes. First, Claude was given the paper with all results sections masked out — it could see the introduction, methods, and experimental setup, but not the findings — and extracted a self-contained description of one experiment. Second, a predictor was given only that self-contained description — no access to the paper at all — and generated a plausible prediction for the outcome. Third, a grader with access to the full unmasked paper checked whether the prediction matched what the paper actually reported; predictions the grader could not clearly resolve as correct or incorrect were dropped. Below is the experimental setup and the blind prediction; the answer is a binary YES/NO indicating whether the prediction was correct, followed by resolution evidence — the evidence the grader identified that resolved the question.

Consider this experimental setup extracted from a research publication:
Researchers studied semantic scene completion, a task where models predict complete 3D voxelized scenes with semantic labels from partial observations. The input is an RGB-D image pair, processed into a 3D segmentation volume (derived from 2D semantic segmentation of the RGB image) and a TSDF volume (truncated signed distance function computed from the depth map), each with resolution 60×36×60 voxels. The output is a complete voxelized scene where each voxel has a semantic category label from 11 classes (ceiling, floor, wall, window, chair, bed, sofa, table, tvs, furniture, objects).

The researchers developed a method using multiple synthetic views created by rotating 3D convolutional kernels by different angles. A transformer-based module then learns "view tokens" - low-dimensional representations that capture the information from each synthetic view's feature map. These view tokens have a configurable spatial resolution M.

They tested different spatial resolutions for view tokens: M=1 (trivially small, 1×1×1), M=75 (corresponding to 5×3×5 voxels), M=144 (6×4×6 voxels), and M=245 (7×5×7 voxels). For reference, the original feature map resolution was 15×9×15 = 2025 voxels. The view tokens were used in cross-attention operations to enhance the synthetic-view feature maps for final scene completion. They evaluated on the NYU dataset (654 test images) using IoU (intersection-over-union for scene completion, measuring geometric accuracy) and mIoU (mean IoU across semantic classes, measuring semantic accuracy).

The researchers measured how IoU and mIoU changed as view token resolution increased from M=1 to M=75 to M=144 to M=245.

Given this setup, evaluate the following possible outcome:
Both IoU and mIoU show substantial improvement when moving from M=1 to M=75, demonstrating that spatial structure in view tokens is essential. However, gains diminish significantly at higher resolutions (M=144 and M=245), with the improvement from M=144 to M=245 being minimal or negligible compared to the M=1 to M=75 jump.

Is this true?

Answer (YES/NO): NO